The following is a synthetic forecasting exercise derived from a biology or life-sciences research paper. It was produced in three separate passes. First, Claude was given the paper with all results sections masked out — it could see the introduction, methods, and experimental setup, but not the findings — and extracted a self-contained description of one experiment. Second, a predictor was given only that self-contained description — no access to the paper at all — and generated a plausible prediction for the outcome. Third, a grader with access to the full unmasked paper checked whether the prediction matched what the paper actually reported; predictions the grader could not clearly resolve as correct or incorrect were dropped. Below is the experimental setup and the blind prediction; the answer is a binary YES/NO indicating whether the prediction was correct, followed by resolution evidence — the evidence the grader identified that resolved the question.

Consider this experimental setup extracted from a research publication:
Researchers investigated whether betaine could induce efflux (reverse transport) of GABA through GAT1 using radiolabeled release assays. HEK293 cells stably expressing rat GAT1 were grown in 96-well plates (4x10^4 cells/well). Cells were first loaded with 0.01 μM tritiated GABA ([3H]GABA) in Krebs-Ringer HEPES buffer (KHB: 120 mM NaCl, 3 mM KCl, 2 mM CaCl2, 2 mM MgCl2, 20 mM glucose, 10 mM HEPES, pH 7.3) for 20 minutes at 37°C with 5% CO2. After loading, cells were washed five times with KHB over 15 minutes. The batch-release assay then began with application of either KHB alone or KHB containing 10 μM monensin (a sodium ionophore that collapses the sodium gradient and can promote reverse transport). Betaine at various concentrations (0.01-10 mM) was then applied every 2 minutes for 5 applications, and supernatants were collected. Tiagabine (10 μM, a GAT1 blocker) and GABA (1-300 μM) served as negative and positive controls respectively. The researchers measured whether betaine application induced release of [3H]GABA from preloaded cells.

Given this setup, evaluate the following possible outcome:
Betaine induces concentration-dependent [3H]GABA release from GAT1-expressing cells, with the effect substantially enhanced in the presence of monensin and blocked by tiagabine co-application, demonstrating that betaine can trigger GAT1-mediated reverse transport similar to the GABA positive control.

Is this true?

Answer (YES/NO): NO